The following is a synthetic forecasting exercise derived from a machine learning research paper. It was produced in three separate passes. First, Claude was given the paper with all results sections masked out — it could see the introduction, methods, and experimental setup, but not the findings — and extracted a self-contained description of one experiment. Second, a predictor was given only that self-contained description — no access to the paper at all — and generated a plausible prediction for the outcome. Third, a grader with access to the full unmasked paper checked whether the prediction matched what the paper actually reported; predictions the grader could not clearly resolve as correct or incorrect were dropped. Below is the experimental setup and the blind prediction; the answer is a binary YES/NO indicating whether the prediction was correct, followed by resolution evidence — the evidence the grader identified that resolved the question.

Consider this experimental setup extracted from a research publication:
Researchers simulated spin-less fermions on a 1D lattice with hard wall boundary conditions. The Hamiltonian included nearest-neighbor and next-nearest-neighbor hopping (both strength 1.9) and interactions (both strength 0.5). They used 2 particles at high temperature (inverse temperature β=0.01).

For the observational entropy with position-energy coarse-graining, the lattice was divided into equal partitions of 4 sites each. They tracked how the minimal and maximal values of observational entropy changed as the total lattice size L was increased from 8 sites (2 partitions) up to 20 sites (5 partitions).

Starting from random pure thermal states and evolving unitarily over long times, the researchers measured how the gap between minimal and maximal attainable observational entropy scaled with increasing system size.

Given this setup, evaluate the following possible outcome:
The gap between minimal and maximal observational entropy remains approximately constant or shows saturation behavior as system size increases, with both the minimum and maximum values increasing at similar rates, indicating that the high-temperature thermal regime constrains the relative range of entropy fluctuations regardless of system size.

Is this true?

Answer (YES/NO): NO